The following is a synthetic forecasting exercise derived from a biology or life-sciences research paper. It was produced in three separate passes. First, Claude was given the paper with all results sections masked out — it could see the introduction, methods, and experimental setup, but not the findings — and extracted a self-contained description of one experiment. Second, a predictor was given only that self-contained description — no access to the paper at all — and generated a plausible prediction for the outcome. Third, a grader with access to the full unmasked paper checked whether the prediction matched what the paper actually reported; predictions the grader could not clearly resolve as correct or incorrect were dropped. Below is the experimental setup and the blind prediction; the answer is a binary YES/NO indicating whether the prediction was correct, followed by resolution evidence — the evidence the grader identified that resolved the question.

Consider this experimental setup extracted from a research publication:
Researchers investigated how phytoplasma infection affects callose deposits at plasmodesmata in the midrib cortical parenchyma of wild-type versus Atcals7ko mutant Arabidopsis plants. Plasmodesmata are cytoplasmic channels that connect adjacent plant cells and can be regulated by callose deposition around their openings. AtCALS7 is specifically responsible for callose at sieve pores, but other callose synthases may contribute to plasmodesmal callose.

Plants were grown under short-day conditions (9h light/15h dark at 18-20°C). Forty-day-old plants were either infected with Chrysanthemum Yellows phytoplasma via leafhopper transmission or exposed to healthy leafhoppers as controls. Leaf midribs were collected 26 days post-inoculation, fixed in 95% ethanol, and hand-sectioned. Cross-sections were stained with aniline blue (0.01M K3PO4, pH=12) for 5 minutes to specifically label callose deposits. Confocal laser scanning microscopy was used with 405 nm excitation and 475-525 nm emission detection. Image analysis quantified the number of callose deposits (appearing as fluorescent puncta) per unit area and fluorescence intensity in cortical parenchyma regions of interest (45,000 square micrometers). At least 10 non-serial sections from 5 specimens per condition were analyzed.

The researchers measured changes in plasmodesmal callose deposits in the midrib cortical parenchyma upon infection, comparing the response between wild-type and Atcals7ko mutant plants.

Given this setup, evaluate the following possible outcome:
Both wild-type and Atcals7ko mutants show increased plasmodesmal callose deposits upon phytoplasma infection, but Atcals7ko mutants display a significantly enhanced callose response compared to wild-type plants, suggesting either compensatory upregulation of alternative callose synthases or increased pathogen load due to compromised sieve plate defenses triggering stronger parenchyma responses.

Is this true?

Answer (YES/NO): NO